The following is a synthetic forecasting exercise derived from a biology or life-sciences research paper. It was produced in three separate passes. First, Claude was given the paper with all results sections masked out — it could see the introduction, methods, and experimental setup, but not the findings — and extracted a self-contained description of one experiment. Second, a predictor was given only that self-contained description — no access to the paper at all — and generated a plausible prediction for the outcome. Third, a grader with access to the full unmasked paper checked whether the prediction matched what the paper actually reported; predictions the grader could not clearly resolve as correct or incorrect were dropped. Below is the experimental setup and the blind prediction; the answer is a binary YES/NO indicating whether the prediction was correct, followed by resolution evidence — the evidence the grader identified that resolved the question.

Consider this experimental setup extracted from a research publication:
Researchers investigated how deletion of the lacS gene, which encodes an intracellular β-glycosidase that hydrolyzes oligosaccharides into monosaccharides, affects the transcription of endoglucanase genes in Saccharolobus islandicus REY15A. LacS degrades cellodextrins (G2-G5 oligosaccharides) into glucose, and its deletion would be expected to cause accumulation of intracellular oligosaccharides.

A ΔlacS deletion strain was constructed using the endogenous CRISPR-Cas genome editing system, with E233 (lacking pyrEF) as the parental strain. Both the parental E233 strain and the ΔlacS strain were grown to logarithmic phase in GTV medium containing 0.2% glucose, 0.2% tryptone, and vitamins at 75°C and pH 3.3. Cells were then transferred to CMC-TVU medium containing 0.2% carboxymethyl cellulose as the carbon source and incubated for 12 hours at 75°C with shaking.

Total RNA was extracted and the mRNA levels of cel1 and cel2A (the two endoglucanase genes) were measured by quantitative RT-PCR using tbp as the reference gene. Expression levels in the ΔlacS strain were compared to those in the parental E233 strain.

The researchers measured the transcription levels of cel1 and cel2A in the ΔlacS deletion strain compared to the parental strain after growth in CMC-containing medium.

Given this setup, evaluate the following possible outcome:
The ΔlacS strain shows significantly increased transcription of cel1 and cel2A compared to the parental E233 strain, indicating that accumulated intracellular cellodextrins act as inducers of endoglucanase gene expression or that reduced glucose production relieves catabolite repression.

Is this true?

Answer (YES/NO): YES